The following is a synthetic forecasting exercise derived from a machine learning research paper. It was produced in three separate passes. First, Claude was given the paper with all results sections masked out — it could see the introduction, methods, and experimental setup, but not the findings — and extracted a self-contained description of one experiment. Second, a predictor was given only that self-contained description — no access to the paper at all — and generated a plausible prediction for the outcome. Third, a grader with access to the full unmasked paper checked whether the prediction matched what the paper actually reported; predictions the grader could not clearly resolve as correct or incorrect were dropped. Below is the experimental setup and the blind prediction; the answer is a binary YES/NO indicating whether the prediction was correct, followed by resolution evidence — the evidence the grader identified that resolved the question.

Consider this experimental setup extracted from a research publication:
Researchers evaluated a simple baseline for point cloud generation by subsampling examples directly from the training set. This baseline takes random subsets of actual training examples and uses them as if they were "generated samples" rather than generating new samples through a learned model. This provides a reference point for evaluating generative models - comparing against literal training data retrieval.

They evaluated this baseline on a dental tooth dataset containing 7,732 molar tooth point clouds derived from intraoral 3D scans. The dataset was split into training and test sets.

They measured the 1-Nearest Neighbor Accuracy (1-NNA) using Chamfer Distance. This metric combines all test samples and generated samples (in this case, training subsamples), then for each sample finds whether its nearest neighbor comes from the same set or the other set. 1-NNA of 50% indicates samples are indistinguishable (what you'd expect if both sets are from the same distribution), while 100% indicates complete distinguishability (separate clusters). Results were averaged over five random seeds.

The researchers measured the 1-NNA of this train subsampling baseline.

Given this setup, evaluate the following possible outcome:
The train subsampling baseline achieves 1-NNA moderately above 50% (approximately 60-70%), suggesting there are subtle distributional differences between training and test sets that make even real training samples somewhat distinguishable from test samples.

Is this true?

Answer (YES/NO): NO